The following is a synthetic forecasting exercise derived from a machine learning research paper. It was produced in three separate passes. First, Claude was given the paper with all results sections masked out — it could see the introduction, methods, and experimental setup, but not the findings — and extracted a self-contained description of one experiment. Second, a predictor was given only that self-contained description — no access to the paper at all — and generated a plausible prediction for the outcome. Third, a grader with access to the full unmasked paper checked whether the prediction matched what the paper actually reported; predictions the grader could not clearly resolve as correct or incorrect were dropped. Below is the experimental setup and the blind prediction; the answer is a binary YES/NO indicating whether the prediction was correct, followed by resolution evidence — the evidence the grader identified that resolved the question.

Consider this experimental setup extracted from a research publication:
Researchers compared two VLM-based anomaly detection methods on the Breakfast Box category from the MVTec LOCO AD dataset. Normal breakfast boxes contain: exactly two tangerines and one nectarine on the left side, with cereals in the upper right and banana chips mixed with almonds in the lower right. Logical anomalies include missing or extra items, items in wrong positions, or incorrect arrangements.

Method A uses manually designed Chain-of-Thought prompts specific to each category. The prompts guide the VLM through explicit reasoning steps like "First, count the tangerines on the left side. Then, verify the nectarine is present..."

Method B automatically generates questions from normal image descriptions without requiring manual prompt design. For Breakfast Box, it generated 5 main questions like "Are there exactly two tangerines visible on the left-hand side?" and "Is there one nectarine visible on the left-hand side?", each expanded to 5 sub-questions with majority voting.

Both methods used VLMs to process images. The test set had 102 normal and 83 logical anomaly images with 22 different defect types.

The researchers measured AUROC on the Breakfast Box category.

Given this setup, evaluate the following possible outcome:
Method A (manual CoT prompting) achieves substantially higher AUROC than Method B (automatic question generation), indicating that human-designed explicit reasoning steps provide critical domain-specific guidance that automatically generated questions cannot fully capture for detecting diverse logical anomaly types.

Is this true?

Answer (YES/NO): YES